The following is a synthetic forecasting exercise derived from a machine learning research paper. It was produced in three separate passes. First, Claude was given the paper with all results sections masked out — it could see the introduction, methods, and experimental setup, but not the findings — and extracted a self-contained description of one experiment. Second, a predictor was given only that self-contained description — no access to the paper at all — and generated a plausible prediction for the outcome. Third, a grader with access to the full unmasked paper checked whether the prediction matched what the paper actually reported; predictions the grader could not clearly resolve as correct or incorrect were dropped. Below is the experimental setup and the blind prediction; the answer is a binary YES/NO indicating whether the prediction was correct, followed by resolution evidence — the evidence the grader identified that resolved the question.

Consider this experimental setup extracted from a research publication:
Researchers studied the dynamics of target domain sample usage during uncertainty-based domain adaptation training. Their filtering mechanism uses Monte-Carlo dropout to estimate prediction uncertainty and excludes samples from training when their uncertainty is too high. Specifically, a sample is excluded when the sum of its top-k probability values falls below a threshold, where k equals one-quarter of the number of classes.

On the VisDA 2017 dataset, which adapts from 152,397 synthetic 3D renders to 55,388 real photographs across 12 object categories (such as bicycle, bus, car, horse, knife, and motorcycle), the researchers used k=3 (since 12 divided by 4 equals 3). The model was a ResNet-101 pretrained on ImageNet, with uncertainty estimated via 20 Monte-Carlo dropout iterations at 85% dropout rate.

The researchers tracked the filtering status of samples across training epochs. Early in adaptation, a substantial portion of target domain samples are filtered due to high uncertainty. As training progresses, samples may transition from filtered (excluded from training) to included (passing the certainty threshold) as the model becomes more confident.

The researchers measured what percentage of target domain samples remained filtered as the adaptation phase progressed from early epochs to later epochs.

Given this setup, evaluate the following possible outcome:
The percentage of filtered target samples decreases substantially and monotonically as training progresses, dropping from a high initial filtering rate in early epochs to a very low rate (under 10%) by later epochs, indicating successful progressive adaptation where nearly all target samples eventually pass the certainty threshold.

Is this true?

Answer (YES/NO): YES